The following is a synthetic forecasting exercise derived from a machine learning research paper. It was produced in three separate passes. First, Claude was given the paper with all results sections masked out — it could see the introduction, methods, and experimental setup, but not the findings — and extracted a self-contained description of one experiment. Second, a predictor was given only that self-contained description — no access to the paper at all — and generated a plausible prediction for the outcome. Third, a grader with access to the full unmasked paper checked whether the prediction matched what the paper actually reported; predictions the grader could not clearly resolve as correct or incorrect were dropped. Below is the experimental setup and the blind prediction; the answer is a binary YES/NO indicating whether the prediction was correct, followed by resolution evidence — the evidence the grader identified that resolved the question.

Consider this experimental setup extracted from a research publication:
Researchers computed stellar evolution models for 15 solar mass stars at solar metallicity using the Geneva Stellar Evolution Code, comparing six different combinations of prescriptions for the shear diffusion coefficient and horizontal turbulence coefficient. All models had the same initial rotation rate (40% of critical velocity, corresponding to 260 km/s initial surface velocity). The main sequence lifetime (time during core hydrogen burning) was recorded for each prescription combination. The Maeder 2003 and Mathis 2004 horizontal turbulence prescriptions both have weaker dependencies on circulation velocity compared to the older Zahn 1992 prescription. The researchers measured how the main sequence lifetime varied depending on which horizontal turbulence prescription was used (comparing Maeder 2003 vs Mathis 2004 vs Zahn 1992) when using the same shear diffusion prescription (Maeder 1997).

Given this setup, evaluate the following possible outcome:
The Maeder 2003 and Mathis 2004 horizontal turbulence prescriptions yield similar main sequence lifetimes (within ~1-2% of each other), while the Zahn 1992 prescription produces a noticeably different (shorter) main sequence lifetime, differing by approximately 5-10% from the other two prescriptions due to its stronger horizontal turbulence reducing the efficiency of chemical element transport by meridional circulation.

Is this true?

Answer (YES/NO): NO